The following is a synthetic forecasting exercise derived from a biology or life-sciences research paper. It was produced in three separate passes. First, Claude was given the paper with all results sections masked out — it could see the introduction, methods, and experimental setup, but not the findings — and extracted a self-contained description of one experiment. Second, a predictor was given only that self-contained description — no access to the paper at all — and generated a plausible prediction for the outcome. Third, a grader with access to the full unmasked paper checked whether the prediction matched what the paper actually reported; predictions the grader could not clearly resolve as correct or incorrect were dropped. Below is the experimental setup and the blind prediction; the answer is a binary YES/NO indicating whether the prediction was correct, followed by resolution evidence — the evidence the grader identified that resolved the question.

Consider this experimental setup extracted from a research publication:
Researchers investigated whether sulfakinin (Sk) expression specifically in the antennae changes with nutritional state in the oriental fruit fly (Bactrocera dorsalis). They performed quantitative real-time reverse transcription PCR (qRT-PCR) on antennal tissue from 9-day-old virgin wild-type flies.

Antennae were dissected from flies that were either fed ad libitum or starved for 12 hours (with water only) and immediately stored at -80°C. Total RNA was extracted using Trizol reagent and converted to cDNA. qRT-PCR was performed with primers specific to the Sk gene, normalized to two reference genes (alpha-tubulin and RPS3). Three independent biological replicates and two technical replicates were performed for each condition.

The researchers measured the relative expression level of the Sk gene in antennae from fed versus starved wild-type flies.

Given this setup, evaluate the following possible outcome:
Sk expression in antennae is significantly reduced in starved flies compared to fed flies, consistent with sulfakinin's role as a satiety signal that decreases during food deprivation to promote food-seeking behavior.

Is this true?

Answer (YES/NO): NO